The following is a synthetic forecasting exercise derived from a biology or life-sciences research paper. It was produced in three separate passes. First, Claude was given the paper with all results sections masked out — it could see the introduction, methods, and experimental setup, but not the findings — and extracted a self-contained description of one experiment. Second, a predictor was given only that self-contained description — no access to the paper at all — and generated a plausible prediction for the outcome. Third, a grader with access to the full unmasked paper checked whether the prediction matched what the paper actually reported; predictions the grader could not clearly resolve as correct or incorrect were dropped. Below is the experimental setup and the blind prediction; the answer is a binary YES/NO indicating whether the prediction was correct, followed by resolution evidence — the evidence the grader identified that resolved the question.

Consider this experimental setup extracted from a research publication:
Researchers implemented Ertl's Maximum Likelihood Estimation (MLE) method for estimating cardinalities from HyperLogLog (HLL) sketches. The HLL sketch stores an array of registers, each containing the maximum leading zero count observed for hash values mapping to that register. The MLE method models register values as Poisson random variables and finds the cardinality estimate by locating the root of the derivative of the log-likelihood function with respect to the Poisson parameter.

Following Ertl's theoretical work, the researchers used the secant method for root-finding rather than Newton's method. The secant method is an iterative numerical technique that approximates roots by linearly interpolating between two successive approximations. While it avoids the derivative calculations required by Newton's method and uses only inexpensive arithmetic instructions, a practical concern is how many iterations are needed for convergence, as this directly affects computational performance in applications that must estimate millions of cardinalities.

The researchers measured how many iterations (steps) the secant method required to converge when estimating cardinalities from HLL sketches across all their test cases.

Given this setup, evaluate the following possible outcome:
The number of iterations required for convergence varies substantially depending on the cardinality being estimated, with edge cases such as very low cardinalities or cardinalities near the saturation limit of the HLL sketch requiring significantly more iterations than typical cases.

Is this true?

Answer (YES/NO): NO